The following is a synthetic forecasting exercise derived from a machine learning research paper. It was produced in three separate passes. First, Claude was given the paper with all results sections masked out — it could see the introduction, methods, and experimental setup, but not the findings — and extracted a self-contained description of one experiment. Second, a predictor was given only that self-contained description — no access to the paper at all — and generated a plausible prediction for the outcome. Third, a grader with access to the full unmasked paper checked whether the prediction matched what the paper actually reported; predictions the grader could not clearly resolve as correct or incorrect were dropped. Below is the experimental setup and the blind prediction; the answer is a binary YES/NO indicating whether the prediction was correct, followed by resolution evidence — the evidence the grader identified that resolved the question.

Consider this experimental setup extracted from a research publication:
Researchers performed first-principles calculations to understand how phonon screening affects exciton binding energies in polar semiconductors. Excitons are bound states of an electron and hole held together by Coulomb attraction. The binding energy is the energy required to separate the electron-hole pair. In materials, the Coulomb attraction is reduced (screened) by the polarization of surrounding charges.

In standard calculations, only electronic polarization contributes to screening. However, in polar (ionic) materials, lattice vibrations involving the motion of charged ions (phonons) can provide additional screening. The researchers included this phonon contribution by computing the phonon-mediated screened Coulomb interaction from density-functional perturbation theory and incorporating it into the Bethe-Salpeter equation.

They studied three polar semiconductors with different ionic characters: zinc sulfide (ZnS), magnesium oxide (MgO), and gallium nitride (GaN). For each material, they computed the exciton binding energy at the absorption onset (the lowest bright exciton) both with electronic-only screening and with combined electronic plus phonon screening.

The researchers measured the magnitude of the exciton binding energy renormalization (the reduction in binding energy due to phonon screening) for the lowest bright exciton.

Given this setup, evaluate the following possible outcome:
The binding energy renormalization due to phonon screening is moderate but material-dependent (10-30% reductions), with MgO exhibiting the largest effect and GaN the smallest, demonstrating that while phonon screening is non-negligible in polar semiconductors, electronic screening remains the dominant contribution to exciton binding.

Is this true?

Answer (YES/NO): NO